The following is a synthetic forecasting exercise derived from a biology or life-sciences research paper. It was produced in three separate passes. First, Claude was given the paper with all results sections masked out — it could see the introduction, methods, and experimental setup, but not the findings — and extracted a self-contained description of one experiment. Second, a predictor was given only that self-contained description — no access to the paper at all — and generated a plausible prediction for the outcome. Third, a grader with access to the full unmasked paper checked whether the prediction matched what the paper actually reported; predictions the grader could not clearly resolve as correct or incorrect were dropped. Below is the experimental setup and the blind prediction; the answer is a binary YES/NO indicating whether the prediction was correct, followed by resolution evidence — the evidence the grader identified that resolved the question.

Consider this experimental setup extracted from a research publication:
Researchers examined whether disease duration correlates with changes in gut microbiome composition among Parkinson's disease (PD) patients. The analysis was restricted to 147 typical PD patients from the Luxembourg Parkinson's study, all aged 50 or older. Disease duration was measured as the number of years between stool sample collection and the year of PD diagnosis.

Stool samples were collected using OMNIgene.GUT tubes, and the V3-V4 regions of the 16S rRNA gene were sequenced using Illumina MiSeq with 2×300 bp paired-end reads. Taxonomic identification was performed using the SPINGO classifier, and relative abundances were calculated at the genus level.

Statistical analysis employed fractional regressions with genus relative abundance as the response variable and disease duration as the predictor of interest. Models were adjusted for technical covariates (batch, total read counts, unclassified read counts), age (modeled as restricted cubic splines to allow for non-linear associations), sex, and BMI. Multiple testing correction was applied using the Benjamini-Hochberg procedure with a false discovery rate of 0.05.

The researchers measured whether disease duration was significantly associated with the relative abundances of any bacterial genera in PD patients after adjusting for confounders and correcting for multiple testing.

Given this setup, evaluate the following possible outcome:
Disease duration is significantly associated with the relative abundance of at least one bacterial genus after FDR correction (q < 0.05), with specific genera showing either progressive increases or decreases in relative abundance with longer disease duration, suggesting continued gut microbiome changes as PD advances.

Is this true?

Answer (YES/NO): YES